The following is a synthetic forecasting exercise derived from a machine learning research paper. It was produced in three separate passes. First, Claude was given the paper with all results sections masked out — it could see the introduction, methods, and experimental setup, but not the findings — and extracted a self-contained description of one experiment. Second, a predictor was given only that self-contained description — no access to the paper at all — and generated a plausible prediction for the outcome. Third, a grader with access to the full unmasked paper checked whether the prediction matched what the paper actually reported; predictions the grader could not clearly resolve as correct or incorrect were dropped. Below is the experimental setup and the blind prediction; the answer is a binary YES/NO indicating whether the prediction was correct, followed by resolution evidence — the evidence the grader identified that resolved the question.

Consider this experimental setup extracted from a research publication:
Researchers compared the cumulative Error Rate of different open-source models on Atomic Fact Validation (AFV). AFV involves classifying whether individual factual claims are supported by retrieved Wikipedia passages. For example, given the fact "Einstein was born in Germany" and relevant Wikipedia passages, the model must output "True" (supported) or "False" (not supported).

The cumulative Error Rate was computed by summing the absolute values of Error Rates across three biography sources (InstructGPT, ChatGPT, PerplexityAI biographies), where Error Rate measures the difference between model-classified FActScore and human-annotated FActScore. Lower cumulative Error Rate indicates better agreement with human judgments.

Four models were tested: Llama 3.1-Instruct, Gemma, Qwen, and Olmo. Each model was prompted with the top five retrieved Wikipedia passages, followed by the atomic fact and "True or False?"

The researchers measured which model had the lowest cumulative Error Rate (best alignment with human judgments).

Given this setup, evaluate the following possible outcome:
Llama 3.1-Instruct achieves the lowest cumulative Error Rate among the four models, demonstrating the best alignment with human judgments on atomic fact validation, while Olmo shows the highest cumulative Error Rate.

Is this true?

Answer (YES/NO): NO